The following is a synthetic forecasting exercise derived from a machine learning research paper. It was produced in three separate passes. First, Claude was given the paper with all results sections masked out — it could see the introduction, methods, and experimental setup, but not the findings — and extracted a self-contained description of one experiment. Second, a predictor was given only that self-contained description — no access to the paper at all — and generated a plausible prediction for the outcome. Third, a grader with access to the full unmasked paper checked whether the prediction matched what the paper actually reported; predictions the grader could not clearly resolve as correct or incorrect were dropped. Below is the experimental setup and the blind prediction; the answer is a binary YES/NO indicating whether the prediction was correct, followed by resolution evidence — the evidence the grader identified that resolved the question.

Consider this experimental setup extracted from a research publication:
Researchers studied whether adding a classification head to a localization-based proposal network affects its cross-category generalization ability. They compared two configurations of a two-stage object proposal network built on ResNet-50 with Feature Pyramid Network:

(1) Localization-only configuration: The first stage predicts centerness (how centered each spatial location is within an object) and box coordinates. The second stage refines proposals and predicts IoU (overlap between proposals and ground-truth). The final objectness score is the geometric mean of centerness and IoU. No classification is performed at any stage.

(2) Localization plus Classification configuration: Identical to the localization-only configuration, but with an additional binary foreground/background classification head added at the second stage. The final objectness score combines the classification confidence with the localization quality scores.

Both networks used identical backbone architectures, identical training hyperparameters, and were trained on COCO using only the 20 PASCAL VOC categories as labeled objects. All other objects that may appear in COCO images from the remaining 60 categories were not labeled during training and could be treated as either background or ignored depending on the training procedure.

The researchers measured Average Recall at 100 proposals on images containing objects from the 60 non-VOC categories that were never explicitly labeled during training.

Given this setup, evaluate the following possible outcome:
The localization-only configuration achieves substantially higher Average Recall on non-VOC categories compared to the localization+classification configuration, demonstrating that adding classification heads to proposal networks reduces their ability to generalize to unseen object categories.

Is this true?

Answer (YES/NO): YES